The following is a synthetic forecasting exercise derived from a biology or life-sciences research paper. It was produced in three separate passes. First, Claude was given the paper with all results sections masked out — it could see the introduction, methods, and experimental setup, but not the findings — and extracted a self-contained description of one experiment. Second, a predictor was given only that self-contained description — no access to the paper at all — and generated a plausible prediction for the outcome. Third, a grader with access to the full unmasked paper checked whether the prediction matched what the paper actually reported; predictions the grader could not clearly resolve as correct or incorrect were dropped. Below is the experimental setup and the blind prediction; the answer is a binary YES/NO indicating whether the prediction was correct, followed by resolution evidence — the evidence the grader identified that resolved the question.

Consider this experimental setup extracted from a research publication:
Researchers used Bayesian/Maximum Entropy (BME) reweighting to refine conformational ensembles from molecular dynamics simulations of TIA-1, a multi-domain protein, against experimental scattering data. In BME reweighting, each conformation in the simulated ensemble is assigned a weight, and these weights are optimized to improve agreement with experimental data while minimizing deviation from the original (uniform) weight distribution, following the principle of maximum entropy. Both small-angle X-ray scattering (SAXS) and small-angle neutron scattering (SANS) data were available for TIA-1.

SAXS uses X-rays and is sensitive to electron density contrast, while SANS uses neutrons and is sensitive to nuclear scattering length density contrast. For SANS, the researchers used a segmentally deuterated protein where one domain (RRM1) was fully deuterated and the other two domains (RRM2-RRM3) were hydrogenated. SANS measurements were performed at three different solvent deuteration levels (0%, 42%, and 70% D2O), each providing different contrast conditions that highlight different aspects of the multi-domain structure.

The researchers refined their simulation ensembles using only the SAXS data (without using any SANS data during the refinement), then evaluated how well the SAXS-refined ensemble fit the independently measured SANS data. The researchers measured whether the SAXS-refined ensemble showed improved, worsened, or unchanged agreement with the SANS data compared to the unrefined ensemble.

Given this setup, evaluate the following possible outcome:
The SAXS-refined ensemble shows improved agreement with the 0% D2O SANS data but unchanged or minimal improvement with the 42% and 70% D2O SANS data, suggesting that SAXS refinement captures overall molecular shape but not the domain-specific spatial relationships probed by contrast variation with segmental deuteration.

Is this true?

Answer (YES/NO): NO